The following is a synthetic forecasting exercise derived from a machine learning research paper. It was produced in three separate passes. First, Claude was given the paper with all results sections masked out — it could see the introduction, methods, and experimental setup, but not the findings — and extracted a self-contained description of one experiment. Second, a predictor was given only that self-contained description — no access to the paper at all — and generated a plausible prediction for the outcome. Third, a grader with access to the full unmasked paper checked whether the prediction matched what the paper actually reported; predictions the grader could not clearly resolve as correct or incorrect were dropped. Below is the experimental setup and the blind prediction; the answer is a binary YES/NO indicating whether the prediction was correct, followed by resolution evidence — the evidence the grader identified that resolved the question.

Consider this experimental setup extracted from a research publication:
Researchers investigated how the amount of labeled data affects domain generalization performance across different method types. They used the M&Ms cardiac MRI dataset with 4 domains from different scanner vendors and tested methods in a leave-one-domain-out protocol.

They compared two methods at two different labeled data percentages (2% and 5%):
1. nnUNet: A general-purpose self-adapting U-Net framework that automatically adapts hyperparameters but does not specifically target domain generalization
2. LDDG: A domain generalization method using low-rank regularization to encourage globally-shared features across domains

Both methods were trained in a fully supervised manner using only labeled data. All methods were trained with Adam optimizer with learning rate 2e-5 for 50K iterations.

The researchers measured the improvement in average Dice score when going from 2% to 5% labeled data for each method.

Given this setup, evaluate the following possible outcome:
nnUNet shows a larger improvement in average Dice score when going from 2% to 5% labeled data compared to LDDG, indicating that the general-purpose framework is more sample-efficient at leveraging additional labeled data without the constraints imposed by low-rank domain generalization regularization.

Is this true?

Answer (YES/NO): YES